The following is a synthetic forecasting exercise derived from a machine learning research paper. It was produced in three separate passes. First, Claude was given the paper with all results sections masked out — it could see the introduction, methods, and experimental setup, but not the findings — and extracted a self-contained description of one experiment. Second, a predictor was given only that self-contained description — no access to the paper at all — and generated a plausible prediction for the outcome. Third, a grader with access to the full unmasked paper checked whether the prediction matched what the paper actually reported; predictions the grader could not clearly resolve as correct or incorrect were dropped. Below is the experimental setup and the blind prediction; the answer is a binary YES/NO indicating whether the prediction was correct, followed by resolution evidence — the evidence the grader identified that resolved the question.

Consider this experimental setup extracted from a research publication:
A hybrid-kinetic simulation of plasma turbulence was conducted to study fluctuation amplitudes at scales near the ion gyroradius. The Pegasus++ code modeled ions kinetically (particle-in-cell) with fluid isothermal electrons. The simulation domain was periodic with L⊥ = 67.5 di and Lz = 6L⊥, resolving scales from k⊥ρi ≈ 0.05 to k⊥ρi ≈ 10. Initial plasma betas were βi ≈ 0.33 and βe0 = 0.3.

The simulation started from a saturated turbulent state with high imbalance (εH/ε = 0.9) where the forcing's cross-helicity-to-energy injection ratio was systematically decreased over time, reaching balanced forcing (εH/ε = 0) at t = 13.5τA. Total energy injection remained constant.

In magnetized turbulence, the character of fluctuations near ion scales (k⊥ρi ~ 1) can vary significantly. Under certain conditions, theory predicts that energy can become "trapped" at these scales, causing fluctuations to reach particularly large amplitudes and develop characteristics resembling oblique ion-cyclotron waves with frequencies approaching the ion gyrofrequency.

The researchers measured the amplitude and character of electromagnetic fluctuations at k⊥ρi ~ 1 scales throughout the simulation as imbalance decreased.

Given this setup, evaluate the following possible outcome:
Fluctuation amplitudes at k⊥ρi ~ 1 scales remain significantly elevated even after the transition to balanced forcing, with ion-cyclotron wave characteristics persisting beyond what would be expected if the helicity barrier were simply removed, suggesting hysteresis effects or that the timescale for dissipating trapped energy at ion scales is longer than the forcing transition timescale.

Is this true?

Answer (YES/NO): NO